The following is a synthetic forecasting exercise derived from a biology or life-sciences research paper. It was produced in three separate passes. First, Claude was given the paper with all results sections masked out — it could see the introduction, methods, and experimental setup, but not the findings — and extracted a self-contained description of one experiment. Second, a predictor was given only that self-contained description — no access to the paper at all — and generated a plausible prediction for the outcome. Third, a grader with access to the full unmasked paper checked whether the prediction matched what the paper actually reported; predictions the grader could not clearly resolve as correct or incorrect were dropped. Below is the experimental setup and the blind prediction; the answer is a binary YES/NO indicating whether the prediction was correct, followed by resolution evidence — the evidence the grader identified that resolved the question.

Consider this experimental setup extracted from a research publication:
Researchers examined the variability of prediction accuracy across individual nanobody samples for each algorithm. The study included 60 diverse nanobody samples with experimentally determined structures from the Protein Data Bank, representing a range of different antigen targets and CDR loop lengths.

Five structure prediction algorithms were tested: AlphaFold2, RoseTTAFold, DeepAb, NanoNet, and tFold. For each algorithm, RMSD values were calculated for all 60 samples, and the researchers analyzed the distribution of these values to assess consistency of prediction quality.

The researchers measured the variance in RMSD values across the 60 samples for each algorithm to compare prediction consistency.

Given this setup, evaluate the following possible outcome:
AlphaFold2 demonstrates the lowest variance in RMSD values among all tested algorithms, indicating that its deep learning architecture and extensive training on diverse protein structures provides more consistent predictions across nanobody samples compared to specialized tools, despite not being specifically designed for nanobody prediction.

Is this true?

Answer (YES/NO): NO